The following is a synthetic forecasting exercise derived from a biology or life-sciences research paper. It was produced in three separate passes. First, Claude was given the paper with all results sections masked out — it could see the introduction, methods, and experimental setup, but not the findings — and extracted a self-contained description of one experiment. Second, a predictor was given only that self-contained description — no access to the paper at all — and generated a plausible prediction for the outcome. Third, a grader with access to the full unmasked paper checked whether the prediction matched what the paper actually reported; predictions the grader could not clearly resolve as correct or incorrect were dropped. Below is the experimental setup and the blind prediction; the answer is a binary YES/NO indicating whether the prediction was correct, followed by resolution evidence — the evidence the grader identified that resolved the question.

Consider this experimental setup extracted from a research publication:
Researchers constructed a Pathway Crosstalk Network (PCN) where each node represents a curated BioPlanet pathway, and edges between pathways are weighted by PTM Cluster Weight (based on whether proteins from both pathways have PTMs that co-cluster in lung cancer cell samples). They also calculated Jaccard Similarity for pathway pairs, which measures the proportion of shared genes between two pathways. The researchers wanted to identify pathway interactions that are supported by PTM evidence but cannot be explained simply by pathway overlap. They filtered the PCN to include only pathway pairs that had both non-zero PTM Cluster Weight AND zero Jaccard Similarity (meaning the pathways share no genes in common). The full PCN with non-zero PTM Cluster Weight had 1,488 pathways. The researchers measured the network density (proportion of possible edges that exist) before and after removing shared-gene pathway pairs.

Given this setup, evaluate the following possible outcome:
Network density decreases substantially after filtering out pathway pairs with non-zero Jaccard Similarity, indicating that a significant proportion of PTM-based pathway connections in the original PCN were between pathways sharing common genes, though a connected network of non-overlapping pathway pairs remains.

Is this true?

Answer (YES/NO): YES